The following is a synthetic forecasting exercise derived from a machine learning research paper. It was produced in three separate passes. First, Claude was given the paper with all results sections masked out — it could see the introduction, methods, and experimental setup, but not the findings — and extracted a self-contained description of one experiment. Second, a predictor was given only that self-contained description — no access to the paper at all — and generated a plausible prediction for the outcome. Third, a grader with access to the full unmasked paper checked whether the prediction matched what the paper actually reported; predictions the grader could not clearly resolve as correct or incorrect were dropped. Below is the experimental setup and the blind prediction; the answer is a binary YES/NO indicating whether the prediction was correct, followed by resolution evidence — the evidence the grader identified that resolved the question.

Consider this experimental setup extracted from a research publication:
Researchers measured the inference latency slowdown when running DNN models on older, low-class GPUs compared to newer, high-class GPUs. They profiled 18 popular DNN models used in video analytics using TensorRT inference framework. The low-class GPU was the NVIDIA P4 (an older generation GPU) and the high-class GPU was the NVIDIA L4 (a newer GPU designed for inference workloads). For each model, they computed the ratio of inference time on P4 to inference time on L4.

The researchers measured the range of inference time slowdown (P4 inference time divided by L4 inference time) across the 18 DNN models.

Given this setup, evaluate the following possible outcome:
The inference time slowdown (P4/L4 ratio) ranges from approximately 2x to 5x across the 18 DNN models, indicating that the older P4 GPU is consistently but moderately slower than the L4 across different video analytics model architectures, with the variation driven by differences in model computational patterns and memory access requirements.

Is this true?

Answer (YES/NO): NO